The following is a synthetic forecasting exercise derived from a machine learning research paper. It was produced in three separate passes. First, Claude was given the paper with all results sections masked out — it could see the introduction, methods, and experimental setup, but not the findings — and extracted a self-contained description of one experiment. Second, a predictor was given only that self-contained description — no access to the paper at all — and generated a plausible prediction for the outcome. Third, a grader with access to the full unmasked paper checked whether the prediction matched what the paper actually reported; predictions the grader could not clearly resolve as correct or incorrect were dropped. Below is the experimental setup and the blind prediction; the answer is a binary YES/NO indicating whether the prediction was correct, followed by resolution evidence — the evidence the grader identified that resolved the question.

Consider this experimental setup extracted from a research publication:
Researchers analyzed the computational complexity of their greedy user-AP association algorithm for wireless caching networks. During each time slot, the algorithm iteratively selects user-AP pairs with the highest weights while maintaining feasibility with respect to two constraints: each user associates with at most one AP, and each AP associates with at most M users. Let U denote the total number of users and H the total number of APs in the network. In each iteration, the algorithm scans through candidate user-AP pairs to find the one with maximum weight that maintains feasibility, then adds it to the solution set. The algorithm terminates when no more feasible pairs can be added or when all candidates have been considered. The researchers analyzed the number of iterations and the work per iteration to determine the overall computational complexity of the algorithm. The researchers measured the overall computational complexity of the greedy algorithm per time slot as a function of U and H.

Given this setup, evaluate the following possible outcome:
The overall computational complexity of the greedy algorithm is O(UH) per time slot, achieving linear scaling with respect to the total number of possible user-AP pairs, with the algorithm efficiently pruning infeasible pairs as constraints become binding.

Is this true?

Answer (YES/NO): NO